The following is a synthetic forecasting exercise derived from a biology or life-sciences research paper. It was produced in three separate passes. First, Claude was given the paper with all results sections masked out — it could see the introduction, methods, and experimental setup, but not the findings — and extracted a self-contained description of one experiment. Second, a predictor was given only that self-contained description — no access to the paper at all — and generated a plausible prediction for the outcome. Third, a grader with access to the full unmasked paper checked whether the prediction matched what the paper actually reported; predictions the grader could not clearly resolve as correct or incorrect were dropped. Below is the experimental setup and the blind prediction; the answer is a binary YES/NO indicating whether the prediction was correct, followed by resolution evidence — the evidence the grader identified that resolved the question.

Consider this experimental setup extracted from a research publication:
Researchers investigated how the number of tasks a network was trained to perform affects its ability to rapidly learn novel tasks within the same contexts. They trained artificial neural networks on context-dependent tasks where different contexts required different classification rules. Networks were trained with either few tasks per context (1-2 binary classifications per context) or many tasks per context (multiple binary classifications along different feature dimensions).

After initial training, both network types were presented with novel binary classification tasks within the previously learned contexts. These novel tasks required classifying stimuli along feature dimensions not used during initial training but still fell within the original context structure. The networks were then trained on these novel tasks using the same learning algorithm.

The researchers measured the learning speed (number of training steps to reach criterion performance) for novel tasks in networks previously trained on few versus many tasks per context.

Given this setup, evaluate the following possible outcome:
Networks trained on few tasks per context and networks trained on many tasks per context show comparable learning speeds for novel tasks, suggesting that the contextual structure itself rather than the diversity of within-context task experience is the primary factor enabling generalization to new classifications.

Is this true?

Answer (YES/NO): NO